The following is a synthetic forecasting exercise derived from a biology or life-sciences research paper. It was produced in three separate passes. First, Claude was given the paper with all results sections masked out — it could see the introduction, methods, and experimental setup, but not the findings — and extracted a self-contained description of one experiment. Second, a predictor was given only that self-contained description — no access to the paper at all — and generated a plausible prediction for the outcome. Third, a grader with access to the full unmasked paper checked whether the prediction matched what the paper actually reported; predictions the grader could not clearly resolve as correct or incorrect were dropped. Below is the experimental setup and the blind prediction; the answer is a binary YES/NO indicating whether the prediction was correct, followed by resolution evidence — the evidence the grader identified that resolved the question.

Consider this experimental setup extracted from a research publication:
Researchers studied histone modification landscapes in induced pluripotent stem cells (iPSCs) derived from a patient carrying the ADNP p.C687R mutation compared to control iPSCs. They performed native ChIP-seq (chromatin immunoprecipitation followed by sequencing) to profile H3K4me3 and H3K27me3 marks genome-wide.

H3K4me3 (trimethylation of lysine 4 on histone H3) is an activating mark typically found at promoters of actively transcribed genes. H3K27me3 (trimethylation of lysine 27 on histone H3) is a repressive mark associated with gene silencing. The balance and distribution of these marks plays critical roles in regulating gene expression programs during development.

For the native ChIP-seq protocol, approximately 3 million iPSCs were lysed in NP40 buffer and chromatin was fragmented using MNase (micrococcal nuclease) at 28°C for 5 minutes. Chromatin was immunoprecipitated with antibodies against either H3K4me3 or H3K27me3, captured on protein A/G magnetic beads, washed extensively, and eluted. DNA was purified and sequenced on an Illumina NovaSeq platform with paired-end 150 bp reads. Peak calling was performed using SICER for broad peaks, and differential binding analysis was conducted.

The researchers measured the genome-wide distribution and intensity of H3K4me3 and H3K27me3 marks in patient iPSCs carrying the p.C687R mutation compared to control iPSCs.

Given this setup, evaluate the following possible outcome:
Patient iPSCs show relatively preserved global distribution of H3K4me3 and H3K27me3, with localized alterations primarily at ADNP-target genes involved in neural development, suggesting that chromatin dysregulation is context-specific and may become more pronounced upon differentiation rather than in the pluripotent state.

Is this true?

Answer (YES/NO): NO